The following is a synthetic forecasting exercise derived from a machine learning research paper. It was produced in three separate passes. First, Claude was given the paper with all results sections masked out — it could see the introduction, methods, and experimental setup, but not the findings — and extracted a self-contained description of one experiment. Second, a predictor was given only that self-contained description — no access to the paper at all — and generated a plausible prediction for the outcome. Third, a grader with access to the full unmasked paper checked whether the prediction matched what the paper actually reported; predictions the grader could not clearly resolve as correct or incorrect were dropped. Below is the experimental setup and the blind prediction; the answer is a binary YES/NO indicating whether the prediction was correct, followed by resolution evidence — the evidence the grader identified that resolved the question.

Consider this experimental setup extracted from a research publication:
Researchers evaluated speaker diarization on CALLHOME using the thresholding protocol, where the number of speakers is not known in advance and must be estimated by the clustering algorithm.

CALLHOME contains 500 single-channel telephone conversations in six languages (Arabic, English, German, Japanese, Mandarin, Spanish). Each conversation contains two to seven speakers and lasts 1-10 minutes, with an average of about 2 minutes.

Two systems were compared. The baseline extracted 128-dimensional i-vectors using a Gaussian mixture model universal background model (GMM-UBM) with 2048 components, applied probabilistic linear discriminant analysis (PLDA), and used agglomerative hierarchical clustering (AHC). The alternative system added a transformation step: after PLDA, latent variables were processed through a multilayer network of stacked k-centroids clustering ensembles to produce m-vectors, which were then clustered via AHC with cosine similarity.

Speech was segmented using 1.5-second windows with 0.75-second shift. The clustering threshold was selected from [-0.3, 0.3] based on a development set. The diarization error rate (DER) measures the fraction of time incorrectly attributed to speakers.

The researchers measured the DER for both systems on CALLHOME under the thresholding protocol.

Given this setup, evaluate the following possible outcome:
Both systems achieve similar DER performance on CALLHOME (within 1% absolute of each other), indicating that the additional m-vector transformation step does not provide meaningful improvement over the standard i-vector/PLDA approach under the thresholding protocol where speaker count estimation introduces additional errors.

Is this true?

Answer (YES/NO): YES